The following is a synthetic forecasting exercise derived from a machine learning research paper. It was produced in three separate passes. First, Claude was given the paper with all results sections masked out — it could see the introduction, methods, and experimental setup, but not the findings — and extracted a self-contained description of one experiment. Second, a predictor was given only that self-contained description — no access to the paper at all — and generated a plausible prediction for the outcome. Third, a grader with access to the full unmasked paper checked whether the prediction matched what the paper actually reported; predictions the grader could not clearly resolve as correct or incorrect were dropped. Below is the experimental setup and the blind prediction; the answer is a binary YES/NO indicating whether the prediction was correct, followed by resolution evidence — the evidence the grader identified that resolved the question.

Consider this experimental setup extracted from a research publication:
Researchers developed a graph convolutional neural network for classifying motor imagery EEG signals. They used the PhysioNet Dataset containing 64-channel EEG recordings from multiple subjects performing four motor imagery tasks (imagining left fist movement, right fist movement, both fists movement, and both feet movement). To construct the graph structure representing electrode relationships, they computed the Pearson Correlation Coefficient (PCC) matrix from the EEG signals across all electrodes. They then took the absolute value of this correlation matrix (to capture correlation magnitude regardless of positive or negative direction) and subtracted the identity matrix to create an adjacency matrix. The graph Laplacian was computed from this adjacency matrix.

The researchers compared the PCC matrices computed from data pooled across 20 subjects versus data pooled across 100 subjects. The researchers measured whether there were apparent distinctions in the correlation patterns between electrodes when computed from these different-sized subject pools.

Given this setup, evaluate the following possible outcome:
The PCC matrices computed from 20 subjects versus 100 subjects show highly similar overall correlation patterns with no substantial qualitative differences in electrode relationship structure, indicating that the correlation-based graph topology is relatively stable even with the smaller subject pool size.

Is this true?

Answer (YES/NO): YES